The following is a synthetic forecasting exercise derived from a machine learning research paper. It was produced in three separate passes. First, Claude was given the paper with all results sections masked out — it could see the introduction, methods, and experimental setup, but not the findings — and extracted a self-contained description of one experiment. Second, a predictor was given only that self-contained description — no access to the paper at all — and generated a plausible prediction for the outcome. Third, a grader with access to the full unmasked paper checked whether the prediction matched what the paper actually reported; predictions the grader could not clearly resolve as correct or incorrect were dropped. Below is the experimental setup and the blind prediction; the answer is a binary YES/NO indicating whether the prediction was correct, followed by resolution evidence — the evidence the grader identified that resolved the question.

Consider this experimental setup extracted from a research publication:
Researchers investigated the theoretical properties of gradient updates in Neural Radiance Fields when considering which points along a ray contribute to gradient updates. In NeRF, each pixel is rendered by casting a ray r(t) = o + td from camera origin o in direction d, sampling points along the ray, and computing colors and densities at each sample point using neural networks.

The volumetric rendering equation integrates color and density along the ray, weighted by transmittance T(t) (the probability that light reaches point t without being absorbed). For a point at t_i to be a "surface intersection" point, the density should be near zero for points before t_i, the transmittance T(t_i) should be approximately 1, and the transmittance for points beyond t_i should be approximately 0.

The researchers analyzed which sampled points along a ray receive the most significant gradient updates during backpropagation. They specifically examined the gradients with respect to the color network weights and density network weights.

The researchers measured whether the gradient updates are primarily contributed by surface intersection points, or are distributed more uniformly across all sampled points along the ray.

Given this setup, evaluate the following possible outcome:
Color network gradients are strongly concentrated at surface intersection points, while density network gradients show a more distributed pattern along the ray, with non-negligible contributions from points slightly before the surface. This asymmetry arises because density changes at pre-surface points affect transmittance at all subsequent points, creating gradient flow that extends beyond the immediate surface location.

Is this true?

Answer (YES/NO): NO